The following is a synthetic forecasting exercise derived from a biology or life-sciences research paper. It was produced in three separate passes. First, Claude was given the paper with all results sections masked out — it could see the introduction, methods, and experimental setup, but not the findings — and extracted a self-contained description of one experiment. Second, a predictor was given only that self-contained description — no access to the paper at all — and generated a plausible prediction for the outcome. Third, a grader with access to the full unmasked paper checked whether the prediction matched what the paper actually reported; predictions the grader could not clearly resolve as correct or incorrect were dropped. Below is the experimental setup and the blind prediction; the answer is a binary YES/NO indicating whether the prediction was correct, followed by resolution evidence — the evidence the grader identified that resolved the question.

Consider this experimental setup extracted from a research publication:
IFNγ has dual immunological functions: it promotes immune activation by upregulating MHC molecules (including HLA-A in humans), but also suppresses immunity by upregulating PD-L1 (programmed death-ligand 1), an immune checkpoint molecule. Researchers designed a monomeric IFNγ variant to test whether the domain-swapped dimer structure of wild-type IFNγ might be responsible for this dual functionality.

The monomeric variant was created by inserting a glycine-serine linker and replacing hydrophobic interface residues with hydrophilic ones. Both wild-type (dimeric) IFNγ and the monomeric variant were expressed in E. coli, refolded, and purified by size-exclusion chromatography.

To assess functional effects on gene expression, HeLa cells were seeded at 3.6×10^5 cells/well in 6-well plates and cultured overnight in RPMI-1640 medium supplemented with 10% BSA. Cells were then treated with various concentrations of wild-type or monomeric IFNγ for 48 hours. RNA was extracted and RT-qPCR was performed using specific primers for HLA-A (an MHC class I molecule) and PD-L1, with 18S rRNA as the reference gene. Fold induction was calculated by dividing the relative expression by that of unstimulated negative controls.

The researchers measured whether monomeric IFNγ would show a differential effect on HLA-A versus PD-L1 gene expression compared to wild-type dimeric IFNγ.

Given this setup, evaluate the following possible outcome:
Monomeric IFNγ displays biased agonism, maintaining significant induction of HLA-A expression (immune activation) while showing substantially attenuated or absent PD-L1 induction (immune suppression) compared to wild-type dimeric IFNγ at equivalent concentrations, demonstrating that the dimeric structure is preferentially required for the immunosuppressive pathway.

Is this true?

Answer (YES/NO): NO